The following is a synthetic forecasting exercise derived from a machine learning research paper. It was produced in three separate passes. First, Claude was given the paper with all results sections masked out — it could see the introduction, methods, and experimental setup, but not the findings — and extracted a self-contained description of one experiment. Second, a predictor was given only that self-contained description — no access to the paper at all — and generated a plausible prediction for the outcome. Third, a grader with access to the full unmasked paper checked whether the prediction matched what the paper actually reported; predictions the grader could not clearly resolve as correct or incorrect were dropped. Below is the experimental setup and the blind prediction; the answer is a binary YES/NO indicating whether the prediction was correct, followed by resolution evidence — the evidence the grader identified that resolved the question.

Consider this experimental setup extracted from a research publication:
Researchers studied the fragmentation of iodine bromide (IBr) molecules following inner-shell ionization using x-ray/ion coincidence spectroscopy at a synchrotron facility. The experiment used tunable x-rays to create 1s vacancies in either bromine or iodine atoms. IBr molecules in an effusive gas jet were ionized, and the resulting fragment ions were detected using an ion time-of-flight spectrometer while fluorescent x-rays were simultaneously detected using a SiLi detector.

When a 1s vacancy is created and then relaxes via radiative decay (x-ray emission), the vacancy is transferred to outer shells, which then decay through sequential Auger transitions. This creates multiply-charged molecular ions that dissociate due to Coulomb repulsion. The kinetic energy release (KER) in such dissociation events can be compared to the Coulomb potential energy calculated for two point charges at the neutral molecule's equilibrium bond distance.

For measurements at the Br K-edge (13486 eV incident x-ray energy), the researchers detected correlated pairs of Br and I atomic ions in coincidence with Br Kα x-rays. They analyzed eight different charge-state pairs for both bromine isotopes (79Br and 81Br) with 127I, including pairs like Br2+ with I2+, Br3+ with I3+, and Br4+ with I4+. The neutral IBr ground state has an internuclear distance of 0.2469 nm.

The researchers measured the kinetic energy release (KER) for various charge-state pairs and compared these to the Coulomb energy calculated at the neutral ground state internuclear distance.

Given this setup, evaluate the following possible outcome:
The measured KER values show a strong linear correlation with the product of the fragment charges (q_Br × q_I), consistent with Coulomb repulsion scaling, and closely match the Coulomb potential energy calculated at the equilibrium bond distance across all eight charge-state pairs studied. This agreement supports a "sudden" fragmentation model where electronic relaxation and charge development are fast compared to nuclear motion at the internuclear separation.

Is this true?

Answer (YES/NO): NO